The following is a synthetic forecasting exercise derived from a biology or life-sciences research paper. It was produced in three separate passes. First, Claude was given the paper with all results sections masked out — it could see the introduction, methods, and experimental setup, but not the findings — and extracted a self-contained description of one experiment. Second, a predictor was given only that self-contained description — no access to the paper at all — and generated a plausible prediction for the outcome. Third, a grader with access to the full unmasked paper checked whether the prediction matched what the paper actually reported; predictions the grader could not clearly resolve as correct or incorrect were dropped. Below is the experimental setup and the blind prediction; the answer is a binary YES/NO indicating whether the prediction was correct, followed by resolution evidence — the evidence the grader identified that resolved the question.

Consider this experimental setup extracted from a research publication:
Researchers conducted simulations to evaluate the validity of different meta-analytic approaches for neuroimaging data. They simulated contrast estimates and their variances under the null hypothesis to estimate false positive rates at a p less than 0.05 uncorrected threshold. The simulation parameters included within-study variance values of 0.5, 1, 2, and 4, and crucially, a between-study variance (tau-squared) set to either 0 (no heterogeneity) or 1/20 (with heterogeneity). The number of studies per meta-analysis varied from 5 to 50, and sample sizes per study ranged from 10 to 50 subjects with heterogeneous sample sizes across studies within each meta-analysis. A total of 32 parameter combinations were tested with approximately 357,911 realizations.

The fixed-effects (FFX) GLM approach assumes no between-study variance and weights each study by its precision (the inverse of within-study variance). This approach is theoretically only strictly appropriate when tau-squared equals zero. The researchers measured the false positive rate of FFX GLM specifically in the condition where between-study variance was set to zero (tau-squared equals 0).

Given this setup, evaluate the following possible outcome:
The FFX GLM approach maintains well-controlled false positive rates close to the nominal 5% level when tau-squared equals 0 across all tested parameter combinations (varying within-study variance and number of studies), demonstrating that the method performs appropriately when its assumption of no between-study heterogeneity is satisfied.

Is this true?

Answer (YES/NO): NO